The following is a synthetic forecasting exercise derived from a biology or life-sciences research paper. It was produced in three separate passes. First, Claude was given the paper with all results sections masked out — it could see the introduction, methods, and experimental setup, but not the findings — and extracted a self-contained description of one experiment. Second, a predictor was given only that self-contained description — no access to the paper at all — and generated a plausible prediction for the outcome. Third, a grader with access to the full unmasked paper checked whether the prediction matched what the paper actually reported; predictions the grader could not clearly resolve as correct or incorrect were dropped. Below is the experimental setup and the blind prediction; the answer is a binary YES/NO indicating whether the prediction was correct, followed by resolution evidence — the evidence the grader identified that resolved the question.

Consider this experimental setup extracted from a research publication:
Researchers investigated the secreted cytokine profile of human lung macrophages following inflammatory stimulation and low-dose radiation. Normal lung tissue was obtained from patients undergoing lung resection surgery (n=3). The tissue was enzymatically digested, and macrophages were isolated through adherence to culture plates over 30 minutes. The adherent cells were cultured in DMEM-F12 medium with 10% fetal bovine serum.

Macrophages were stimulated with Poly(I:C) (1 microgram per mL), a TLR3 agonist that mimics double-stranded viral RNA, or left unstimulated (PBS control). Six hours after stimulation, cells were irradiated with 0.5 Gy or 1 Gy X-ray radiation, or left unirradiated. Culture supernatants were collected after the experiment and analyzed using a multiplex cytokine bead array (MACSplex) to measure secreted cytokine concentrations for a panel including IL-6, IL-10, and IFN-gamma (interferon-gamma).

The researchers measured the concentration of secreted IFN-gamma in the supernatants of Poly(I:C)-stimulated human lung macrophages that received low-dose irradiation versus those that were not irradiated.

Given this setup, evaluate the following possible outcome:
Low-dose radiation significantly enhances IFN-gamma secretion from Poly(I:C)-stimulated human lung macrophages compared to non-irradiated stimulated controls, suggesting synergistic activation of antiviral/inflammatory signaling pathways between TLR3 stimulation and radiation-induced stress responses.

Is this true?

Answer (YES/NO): NO